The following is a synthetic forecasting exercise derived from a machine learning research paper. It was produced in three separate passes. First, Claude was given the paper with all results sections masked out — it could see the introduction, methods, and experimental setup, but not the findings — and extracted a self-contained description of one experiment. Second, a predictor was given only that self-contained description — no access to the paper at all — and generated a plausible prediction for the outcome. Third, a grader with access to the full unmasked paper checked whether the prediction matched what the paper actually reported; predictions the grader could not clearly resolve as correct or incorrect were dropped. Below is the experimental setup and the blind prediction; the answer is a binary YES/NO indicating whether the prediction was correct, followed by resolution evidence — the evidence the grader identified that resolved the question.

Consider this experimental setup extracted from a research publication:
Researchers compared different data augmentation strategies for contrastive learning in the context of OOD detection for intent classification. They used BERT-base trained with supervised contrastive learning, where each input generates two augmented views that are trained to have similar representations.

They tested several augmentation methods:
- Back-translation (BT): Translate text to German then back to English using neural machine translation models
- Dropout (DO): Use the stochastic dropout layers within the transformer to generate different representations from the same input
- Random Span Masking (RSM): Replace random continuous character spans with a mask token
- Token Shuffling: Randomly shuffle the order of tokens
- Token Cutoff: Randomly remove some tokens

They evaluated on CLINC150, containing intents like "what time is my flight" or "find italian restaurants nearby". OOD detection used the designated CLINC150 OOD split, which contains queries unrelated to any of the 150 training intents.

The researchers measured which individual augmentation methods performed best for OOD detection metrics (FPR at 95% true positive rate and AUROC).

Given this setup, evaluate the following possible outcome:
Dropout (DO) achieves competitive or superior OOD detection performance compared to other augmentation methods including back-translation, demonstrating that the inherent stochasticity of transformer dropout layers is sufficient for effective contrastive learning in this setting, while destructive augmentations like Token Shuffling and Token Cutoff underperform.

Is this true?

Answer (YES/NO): NO